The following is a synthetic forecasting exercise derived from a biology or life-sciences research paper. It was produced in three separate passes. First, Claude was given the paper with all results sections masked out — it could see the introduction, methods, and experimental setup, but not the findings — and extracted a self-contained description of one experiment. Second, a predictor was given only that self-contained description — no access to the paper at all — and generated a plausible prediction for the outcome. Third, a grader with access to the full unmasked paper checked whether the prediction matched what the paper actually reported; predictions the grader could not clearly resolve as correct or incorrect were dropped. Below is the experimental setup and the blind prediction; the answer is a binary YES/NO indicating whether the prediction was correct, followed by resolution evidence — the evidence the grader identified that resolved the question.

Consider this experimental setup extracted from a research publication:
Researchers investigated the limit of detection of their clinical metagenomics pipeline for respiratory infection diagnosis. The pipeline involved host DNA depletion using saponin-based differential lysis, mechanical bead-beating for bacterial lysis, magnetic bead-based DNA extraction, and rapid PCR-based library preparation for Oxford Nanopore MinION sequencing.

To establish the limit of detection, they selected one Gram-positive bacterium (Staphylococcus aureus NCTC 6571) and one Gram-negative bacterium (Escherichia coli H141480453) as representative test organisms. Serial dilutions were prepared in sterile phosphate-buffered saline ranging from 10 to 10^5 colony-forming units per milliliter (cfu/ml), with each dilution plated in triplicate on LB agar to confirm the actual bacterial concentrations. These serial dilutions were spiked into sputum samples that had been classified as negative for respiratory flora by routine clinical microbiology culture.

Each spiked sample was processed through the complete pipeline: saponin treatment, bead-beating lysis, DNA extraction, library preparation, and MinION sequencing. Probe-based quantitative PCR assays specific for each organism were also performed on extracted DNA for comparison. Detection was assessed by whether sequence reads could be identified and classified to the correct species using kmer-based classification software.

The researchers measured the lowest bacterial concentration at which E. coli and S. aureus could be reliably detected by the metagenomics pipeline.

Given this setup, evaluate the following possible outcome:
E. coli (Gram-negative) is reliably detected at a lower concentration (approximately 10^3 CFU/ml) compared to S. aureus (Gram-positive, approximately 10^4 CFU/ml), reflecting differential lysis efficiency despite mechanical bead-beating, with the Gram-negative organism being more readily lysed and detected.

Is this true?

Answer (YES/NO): NO